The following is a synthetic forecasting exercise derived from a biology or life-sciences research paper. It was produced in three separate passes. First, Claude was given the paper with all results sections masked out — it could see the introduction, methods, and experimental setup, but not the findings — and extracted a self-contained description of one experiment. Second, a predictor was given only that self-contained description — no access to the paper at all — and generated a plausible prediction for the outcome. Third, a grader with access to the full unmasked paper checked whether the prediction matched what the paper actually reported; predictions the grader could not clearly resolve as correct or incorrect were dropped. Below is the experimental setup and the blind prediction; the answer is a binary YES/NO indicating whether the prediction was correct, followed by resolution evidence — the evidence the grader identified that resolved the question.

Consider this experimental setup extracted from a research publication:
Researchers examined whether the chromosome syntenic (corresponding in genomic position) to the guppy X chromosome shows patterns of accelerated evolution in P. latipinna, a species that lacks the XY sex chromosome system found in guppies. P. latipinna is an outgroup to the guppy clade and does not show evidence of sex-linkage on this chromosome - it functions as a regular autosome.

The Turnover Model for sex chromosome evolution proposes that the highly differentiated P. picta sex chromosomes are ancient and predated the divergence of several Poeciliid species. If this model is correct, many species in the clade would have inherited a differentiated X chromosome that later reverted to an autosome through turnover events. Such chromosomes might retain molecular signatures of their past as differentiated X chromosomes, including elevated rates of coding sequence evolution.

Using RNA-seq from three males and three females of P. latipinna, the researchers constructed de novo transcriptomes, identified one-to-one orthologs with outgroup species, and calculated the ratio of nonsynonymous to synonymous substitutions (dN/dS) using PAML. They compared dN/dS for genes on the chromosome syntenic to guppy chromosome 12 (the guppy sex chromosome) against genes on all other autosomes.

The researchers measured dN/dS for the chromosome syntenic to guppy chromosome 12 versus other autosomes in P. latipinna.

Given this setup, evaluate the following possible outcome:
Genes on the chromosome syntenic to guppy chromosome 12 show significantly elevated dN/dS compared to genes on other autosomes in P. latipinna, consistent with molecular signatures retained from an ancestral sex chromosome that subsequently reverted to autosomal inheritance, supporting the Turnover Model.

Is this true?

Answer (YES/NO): NO